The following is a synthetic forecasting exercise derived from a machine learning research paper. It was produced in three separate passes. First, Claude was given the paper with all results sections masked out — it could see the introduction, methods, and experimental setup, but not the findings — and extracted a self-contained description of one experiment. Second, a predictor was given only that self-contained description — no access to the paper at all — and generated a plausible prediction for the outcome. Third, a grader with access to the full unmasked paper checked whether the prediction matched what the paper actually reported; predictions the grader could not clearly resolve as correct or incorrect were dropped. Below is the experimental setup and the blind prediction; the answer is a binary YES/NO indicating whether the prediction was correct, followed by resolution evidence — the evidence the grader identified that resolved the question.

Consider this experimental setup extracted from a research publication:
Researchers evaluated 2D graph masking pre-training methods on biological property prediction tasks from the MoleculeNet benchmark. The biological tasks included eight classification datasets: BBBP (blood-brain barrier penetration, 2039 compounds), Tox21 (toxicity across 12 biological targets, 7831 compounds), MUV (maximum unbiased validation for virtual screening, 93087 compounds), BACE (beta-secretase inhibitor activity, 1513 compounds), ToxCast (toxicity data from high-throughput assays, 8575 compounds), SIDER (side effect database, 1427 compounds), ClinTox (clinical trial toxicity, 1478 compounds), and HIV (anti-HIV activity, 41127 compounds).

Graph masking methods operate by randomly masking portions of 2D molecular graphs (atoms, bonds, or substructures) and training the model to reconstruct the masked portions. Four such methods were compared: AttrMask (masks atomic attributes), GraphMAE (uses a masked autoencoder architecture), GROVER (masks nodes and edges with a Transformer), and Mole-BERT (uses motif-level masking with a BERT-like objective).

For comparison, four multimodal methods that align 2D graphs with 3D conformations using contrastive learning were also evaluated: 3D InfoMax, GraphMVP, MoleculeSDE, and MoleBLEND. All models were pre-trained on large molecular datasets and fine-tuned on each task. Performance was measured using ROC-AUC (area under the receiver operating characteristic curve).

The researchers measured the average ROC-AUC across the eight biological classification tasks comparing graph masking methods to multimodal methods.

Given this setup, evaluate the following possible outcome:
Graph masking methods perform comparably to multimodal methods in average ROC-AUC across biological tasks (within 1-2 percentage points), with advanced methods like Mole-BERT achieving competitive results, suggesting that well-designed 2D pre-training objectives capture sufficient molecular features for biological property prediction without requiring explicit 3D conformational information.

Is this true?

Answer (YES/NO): YES